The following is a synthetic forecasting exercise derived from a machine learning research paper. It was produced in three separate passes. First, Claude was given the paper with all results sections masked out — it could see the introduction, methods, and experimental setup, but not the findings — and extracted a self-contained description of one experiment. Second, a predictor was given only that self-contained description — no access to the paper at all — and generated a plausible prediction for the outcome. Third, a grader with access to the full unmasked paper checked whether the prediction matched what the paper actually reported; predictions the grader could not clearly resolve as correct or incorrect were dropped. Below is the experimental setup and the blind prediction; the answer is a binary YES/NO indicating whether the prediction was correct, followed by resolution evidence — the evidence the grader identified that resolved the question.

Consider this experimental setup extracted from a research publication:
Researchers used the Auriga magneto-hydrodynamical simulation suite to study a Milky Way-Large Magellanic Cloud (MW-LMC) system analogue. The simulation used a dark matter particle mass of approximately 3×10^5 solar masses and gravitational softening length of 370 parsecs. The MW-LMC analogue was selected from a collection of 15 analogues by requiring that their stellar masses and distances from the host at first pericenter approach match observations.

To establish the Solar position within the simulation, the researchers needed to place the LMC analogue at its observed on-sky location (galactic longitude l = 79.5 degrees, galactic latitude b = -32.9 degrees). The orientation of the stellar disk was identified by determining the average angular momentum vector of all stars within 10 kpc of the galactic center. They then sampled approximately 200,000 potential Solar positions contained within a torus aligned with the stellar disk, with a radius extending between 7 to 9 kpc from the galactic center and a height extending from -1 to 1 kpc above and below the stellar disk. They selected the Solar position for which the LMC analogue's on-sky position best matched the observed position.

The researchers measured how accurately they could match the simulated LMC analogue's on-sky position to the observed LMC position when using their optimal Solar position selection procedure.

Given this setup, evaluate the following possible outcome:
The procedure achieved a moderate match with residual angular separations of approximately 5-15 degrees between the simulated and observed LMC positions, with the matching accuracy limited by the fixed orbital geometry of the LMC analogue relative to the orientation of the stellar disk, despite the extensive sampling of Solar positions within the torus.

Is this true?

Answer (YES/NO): NO